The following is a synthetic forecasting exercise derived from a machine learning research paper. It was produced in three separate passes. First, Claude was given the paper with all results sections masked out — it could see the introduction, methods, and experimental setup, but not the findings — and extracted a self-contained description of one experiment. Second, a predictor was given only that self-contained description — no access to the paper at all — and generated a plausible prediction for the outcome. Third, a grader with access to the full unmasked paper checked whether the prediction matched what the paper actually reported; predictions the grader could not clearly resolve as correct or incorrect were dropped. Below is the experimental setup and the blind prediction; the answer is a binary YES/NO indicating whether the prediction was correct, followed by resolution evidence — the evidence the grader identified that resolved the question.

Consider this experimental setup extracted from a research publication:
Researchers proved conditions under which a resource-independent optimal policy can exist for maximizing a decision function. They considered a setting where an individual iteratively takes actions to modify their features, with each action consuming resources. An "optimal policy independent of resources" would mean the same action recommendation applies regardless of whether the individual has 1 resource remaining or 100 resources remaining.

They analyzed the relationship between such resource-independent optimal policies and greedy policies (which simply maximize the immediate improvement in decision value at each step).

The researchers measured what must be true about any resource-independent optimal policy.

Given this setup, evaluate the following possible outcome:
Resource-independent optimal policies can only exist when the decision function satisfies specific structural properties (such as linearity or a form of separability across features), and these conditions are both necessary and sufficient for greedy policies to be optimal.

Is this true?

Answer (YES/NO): NO